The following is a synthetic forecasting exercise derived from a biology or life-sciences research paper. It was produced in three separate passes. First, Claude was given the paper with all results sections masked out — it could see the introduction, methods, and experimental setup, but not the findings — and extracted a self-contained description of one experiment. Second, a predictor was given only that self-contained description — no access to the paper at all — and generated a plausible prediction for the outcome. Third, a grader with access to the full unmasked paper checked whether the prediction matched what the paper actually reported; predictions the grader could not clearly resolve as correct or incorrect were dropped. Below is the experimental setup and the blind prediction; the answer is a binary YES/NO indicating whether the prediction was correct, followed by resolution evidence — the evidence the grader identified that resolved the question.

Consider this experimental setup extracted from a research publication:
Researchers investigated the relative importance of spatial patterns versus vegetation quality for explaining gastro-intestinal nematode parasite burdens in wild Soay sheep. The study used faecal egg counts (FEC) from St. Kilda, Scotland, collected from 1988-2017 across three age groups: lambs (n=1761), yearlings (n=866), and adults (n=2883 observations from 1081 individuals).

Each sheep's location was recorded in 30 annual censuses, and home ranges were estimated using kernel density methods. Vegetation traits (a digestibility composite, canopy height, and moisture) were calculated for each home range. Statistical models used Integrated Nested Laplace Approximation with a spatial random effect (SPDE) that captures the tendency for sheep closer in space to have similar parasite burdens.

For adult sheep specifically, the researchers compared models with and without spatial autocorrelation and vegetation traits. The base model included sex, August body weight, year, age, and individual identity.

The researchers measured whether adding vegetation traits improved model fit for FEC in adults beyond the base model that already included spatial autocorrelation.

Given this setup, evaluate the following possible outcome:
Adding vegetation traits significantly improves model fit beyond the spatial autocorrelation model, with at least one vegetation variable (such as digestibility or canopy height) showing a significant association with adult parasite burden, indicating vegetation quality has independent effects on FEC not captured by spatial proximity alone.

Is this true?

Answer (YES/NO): NO